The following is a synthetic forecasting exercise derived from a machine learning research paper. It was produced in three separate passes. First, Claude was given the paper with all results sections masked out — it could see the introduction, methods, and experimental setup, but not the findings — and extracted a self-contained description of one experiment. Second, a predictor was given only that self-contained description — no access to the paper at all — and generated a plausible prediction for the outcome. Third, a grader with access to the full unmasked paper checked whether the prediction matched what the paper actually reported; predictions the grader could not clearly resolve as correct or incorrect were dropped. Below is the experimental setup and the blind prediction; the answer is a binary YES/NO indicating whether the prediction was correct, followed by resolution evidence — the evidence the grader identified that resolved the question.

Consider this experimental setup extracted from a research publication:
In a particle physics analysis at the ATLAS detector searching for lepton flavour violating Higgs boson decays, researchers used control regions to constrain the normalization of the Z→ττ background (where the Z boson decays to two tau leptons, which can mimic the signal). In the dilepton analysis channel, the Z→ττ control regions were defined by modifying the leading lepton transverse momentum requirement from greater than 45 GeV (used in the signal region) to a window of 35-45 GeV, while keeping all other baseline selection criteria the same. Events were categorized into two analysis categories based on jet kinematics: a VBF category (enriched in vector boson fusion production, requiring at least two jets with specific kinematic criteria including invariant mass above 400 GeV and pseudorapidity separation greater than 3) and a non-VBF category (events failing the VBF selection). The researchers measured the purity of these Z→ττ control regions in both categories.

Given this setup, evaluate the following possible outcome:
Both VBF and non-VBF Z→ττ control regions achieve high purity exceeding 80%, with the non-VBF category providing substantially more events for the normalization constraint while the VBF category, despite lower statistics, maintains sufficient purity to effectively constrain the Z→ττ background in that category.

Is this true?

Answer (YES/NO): NO